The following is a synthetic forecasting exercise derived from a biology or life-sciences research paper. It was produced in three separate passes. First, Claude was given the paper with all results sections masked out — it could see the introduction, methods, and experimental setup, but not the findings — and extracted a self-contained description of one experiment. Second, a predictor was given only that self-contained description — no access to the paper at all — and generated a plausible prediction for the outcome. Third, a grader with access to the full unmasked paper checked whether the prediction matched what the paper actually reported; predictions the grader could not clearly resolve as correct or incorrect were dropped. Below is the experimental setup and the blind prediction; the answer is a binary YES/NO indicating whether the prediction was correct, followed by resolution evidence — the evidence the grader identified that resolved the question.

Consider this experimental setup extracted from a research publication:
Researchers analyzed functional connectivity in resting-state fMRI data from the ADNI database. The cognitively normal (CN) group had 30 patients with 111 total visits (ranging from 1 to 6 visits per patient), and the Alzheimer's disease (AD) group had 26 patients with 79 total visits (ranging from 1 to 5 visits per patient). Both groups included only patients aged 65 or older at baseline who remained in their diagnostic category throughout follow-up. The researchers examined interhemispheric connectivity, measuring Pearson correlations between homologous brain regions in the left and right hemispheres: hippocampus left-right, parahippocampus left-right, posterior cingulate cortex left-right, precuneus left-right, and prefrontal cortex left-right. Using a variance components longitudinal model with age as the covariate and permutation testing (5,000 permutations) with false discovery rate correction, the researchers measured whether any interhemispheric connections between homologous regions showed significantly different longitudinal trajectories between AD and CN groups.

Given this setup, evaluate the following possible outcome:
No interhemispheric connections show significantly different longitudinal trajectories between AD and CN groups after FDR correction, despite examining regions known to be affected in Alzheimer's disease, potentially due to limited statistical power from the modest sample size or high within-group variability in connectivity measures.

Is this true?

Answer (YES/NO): NO